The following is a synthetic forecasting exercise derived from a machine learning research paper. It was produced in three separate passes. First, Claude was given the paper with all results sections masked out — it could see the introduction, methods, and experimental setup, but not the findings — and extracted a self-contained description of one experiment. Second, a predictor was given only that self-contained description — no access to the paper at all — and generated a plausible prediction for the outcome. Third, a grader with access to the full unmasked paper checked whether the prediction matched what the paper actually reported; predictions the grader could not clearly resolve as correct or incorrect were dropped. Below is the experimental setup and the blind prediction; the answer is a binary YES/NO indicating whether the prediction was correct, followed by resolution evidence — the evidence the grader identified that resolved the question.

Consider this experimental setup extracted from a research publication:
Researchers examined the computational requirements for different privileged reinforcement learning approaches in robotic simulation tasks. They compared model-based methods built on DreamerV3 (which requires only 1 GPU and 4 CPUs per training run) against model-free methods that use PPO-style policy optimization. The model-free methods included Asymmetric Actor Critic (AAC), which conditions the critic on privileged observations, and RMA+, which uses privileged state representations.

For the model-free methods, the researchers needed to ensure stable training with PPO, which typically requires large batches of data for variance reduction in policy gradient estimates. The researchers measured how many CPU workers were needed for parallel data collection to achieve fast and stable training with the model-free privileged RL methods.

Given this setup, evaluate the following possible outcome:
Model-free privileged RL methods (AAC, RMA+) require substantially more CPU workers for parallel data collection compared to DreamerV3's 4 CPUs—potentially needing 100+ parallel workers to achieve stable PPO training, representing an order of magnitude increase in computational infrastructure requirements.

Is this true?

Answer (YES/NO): YES